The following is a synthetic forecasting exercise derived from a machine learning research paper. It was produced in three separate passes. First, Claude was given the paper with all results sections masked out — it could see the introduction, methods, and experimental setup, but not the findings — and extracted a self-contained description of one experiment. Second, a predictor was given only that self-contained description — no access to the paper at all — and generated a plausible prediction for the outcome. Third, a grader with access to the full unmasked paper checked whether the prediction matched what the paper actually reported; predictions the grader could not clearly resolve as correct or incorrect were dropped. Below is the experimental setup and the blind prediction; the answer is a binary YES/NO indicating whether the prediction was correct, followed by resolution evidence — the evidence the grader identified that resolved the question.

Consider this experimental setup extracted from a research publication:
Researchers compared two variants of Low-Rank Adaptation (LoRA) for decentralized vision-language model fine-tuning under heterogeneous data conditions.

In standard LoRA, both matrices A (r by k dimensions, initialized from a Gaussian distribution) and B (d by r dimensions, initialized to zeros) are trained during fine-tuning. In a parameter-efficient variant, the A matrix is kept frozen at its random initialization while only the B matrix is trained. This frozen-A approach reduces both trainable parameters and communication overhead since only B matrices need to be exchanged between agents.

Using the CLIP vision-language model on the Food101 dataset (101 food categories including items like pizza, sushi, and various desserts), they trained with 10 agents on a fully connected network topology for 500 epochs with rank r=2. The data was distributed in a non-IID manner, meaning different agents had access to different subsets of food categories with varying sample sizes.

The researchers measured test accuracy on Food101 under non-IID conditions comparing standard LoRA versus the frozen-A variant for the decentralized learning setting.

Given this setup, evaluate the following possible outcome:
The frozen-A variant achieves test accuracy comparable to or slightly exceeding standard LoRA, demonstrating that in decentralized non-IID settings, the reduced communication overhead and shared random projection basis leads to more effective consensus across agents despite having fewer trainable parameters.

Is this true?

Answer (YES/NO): NO